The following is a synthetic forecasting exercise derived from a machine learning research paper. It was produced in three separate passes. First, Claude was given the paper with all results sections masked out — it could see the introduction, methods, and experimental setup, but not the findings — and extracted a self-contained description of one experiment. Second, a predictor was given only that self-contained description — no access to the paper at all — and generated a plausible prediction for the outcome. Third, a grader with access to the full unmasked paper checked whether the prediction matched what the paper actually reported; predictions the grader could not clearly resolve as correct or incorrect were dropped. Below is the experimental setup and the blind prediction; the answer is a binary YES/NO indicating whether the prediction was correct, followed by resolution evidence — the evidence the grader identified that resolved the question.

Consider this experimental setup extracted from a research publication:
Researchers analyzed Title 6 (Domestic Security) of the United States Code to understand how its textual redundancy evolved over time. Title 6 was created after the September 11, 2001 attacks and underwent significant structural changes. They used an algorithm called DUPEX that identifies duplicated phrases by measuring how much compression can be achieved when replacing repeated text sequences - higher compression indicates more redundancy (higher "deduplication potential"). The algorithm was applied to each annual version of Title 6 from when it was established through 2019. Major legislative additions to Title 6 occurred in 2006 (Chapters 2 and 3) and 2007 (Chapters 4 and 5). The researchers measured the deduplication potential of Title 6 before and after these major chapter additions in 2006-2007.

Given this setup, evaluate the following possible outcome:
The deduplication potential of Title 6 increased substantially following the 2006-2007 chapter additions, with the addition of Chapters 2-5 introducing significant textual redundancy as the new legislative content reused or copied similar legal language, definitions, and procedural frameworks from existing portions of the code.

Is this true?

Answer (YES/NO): YES